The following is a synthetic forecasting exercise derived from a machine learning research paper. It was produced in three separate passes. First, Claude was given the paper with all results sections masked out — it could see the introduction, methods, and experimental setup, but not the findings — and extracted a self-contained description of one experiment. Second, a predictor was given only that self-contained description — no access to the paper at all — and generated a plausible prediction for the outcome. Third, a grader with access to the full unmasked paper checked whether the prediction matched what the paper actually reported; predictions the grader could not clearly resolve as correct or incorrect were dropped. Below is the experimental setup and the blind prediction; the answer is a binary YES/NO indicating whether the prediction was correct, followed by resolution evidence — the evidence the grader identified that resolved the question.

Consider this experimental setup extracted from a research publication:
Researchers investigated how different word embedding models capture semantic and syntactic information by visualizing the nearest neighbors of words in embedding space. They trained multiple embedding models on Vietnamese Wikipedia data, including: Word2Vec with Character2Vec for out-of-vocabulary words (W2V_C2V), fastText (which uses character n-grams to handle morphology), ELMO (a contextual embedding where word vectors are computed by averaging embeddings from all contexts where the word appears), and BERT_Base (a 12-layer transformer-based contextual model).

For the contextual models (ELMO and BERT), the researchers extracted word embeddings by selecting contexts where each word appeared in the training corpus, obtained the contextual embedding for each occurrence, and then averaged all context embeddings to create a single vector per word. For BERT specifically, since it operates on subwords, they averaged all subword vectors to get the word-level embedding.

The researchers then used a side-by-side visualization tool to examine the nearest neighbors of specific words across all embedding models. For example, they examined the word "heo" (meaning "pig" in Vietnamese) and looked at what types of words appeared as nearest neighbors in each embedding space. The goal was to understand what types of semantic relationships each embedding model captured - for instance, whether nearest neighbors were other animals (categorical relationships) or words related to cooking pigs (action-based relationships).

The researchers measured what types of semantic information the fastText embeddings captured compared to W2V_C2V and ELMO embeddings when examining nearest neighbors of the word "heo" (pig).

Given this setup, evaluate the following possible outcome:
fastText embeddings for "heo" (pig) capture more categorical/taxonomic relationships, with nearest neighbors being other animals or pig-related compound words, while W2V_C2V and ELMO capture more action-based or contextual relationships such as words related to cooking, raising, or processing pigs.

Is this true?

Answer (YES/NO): NO